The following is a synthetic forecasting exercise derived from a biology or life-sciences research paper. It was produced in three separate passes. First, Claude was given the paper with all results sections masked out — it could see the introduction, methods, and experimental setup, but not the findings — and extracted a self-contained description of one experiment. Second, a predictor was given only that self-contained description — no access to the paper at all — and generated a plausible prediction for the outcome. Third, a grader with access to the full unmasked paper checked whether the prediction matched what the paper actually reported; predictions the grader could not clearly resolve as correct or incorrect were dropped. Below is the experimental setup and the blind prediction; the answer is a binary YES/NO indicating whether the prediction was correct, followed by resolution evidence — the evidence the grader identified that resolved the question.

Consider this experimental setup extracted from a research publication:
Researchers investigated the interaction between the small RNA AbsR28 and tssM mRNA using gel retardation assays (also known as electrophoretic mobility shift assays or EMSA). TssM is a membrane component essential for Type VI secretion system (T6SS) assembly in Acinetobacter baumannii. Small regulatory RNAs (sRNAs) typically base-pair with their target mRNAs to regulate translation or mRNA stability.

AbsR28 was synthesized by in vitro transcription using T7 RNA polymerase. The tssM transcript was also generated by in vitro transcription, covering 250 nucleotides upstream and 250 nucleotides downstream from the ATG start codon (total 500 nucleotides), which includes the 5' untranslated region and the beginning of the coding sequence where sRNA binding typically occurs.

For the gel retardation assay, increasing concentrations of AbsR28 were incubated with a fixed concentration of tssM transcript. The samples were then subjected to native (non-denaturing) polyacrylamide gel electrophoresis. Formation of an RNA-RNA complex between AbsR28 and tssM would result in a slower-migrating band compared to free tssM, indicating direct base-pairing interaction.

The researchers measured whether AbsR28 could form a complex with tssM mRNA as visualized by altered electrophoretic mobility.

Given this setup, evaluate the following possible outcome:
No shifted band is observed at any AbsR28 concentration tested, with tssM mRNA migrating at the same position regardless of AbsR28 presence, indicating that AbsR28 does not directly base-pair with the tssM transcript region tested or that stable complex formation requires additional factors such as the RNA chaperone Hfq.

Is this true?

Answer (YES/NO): NO